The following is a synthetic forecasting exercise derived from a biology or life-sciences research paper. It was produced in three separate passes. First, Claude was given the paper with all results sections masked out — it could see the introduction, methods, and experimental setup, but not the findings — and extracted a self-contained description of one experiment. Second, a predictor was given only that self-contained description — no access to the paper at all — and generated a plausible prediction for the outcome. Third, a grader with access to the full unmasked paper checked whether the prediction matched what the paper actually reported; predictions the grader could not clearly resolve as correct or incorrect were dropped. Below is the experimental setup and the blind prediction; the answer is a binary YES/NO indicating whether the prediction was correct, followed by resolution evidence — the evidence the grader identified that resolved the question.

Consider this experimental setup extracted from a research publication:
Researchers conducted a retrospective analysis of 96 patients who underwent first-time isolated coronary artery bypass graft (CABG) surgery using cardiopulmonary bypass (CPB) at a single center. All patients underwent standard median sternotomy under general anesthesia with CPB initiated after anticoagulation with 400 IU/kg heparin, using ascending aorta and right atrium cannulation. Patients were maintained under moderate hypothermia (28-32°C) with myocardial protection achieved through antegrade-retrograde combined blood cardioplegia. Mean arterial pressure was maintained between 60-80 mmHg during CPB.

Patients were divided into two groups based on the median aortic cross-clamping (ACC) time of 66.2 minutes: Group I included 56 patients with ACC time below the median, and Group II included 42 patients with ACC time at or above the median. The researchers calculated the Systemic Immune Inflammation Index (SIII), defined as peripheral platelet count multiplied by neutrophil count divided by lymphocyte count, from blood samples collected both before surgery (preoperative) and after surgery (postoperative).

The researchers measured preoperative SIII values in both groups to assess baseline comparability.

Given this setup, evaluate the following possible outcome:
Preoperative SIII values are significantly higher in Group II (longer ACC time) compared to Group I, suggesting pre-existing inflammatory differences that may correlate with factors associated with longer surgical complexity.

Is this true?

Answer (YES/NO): NO